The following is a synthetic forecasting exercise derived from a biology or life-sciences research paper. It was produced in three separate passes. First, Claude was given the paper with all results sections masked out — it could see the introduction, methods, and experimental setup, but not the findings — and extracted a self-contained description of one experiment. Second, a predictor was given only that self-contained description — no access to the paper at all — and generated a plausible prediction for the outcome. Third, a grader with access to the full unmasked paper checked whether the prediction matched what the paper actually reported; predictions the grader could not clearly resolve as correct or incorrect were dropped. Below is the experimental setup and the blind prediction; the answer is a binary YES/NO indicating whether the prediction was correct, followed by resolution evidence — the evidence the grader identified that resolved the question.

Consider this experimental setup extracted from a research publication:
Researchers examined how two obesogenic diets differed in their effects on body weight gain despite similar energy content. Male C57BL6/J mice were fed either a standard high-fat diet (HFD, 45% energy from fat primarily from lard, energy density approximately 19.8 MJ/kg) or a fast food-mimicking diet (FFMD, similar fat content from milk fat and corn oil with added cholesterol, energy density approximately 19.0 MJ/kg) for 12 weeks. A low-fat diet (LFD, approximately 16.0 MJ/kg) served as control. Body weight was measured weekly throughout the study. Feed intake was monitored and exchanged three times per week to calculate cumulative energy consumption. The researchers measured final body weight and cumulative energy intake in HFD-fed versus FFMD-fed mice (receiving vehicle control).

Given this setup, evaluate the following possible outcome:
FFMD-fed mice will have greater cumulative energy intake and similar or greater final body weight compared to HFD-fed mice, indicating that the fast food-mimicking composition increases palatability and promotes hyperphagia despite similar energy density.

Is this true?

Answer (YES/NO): NO